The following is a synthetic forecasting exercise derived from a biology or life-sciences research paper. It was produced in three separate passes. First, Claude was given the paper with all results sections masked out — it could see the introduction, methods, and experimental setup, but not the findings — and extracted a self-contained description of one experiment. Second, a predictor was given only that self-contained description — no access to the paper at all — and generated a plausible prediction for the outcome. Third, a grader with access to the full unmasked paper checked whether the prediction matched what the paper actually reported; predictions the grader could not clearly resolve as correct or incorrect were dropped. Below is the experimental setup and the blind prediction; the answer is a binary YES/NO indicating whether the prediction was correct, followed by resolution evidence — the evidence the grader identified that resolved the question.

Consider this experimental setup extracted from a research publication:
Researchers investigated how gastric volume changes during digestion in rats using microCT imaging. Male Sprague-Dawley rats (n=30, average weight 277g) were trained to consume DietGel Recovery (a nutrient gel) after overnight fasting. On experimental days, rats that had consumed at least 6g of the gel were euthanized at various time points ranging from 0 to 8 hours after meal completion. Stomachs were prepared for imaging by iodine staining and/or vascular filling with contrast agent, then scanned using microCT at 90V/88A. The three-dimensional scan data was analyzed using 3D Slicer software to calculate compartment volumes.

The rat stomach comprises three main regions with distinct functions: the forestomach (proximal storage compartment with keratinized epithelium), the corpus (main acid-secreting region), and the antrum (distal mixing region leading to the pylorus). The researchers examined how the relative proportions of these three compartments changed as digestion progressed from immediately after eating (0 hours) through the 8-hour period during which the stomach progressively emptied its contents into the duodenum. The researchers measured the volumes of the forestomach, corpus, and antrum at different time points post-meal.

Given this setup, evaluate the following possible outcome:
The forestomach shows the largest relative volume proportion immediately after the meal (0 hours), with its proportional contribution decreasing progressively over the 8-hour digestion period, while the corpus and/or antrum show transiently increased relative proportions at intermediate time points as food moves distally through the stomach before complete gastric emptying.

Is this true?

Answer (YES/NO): NO